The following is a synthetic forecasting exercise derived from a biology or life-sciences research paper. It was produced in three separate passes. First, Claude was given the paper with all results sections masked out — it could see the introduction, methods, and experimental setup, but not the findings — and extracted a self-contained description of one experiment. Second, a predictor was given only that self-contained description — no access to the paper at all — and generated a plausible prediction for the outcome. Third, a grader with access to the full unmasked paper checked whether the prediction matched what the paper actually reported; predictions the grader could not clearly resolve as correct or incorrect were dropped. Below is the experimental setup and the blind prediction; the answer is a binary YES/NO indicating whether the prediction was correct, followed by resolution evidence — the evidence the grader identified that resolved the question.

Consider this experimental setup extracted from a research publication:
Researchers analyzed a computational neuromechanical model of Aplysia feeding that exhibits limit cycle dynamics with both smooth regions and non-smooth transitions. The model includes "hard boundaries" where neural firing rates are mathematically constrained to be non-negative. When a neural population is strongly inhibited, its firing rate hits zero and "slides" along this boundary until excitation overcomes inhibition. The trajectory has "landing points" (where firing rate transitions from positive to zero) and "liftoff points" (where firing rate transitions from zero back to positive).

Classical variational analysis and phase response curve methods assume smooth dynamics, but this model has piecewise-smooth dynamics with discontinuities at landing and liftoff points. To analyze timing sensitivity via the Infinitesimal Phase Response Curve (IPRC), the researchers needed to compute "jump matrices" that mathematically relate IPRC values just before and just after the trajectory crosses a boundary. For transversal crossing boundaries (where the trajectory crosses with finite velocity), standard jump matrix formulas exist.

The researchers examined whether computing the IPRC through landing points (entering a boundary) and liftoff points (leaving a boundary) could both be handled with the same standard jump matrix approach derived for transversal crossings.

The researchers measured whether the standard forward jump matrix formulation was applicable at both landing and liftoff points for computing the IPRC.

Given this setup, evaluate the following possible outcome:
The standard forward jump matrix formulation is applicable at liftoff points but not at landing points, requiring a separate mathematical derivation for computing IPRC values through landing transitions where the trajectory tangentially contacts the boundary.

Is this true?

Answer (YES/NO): NO